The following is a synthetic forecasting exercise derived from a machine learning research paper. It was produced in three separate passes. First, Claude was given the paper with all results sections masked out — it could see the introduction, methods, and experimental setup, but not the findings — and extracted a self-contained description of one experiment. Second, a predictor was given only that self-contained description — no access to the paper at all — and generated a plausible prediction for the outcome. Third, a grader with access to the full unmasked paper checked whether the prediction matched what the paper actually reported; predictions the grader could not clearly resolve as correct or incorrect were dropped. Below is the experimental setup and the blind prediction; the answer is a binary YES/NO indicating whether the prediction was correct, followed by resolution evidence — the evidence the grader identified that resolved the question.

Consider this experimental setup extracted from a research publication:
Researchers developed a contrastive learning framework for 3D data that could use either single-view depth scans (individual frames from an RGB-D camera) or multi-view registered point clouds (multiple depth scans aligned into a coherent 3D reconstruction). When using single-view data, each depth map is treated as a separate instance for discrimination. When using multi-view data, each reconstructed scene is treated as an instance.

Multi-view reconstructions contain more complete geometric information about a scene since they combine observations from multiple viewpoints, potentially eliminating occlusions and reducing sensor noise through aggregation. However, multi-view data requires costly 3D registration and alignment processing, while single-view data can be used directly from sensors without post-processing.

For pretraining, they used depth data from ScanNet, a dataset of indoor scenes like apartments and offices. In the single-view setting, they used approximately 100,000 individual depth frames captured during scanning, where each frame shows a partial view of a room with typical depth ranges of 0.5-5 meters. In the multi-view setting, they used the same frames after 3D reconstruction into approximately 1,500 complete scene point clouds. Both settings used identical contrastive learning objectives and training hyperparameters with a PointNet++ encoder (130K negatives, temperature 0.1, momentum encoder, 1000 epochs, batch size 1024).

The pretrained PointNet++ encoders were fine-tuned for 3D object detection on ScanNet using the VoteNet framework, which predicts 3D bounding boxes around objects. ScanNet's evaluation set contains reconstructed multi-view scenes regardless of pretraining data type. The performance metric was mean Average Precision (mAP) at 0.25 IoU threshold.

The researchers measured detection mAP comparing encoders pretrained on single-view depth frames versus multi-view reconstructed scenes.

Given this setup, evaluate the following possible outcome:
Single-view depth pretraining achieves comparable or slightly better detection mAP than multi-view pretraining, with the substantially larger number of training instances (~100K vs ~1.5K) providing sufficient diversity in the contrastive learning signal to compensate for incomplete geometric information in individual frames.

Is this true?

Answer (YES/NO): YES